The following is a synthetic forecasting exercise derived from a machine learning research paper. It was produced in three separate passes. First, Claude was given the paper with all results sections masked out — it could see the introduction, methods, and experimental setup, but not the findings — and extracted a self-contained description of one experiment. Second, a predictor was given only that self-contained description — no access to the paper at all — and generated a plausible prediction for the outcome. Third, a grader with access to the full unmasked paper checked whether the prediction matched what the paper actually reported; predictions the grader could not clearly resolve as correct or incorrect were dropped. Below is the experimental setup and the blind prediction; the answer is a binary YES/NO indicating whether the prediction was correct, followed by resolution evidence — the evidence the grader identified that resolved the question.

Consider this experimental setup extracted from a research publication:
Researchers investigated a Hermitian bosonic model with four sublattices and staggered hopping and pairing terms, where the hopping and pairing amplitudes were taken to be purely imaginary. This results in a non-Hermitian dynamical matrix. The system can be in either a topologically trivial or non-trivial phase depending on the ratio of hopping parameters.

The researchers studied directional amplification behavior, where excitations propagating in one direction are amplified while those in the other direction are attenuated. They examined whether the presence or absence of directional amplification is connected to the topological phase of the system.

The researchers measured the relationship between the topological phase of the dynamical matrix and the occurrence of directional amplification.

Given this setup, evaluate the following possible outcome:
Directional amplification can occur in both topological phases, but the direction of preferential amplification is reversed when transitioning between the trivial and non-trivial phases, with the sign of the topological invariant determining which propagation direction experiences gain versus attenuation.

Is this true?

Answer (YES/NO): NO